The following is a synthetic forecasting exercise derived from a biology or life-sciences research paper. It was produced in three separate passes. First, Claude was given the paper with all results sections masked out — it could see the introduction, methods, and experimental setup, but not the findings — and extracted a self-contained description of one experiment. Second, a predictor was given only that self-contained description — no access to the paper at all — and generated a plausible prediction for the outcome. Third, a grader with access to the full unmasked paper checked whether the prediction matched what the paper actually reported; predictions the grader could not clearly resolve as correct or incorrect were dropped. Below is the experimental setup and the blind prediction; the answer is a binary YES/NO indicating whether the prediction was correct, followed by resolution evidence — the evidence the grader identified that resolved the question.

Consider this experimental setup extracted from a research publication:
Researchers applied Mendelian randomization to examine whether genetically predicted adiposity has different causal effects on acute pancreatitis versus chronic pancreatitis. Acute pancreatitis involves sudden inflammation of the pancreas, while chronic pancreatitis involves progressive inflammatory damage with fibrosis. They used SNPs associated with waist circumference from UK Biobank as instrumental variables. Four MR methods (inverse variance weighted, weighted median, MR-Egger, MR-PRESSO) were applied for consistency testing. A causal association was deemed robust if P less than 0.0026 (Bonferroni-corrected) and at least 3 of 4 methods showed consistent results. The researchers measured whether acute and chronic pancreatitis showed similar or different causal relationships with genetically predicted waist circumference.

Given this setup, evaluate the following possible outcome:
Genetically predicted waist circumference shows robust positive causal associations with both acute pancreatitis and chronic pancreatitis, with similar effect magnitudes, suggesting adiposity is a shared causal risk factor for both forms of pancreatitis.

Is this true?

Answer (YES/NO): NO